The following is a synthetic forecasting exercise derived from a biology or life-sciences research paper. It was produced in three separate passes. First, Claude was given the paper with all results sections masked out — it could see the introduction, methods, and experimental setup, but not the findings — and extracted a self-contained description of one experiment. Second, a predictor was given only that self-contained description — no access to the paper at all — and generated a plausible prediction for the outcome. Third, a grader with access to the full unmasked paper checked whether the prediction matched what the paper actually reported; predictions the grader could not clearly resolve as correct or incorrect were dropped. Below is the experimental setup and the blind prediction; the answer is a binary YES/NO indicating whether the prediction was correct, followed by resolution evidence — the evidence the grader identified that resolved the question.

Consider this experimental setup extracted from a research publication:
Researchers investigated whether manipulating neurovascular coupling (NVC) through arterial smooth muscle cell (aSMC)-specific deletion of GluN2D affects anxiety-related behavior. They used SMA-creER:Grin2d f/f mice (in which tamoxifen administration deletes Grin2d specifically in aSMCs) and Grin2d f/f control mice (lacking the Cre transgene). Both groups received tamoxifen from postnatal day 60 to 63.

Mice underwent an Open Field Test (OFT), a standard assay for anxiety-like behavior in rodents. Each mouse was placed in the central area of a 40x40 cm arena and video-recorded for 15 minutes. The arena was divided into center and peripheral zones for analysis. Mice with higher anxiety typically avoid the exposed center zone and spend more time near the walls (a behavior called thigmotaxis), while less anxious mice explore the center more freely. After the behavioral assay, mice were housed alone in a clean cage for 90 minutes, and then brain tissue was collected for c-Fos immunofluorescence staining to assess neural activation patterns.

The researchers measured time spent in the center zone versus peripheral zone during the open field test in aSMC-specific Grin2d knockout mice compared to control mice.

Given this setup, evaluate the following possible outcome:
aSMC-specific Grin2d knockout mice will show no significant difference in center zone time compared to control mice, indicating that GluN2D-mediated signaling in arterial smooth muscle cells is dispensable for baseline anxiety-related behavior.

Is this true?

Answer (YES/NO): YES